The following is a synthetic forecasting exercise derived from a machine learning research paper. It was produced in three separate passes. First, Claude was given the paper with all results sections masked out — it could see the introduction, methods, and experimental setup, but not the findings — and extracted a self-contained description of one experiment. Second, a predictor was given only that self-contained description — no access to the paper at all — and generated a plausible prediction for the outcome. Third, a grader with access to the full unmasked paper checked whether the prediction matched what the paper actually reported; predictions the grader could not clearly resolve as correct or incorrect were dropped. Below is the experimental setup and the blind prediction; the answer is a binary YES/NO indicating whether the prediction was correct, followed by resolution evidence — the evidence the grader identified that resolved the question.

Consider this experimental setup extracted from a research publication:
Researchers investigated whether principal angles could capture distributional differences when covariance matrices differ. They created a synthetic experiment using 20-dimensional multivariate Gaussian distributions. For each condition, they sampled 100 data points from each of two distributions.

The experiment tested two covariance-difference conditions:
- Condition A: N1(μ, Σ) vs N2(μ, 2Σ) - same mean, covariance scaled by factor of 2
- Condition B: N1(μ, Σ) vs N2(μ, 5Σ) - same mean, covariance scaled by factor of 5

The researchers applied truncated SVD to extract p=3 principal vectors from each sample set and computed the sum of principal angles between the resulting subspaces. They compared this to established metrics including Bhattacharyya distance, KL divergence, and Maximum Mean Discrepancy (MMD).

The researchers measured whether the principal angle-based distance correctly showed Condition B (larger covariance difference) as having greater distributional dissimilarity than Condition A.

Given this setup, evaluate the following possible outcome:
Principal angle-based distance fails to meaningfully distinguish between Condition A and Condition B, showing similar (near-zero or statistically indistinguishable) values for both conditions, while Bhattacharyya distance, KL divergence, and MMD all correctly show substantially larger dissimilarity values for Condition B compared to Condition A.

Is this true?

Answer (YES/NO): NO